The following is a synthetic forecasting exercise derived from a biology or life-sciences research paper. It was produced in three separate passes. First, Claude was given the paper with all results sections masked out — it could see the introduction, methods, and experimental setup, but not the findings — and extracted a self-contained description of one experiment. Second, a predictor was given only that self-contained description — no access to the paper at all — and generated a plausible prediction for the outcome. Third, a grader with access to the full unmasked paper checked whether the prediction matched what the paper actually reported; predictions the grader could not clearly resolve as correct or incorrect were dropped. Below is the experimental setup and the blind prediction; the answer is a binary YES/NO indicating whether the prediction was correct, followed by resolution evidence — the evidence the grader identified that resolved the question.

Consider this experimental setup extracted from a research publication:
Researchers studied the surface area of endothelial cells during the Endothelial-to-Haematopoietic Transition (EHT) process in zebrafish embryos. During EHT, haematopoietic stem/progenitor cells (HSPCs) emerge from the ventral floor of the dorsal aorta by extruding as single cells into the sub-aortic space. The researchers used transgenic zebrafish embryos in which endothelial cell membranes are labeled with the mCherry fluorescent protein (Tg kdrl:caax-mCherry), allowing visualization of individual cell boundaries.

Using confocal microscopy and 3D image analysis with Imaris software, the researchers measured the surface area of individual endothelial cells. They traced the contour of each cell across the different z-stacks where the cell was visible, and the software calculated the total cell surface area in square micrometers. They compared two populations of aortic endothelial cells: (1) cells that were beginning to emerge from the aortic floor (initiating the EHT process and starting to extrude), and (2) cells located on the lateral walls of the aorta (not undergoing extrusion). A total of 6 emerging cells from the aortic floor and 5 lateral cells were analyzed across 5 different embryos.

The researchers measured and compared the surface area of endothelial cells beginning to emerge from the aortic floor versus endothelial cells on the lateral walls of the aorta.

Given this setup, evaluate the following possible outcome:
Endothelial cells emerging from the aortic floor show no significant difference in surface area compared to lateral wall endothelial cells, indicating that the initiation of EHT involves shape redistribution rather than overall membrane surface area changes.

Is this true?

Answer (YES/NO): NO